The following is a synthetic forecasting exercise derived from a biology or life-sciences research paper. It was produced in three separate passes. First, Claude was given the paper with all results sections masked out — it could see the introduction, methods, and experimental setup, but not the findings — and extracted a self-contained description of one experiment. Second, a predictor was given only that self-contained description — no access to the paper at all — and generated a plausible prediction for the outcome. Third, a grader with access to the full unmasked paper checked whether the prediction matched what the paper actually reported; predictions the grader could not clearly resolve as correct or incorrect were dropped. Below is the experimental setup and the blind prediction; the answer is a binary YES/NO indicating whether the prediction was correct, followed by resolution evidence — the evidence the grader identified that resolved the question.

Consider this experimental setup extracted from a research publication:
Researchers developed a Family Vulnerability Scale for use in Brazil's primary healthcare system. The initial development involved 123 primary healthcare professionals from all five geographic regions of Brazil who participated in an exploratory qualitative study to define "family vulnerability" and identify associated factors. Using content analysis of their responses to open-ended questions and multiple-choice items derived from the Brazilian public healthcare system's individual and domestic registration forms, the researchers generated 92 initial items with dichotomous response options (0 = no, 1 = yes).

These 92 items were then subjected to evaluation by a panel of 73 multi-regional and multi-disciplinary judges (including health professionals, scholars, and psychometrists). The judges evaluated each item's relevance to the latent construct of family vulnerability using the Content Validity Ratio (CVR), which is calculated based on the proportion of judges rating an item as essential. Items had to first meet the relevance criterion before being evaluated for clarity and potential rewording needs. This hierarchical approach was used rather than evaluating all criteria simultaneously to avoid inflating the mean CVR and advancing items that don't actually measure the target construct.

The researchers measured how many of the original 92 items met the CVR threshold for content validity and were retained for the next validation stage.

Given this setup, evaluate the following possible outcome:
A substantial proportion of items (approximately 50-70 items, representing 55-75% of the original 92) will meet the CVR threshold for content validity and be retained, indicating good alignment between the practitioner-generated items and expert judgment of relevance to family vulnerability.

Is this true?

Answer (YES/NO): NO